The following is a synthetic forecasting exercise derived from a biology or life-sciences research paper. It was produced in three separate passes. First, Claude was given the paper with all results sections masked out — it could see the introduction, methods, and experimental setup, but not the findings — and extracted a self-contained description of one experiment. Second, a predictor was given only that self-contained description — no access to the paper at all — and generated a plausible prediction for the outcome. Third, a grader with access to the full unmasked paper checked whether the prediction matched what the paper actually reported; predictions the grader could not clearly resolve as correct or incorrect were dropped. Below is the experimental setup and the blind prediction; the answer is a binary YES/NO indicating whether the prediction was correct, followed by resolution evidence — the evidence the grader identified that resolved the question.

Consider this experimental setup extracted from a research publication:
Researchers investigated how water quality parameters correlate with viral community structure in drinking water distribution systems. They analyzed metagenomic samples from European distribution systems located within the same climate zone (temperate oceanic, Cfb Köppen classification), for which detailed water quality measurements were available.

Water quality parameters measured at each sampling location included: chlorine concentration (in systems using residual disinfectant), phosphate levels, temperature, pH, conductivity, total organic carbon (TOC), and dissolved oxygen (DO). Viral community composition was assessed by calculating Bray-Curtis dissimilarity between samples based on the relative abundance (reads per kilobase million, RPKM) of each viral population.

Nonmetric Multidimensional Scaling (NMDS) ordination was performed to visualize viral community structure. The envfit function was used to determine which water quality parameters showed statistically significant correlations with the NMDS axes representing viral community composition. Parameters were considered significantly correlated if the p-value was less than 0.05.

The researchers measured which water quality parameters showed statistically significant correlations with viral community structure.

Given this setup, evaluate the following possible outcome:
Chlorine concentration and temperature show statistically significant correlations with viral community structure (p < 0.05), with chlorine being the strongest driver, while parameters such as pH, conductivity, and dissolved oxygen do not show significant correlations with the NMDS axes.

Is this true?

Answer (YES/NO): NO